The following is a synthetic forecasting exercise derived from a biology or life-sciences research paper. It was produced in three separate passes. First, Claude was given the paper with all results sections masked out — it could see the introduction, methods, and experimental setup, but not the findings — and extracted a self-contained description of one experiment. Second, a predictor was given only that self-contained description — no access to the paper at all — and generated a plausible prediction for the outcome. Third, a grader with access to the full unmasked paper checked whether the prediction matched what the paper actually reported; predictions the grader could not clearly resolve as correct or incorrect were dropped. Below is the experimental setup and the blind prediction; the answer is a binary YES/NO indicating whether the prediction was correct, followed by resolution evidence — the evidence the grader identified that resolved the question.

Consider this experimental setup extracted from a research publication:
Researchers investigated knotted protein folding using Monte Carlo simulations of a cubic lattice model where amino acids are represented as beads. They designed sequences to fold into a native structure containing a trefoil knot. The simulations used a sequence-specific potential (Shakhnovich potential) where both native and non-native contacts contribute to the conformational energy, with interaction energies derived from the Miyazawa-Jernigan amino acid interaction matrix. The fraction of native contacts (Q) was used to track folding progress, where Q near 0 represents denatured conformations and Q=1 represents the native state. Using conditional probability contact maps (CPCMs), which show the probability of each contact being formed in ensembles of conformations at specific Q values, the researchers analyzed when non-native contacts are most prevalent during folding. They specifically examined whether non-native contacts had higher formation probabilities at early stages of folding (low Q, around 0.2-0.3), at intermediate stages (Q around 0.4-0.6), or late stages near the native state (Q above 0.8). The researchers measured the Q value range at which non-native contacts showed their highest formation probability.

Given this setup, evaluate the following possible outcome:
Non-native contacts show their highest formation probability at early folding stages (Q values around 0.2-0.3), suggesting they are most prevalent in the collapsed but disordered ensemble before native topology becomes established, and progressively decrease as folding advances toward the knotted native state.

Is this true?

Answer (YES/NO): NO